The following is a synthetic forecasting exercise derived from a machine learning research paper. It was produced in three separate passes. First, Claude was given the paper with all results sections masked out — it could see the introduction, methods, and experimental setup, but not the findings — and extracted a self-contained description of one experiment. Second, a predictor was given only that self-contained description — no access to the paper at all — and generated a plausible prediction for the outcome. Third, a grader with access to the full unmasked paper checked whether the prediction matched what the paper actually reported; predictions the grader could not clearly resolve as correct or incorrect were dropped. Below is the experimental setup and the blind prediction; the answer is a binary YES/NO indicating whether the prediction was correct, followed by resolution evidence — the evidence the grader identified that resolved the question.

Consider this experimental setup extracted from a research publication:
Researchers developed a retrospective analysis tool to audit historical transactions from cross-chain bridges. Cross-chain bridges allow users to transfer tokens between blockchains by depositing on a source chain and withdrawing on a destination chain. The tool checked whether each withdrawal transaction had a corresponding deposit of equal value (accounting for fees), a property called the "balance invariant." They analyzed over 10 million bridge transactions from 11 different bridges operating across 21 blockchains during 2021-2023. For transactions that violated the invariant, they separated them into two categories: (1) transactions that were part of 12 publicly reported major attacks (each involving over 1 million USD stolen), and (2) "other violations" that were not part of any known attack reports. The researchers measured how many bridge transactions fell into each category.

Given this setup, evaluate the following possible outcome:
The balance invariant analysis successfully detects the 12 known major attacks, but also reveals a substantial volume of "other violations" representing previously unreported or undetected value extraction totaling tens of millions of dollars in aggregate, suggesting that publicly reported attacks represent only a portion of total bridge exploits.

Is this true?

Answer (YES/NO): YES